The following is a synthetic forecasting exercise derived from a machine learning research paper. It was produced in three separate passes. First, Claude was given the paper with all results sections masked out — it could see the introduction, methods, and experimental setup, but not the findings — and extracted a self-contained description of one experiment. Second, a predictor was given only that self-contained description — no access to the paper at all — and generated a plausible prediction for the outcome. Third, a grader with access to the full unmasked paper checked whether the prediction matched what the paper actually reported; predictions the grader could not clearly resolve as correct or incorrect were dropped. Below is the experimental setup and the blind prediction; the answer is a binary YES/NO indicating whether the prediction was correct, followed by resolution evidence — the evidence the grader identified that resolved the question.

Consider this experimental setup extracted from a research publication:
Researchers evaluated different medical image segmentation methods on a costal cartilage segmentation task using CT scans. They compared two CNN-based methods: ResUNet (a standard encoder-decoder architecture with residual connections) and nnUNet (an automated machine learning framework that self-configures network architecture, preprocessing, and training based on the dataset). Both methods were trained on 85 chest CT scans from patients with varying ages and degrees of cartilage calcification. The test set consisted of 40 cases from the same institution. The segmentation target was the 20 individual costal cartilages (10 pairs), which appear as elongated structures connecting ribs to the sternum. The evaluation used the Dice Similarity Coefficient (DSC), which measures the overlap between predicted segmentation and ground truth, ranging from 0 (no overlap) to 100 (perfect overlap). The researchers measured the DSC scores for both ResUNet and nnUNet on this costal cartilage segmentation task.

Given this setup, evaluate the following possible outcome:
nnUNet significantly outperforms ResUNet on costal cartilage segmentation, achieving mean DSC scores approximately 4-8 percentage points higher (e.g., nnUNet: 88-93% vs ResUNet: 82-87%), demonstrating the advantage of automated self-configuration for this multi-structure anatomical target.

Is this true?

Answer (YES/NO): NO